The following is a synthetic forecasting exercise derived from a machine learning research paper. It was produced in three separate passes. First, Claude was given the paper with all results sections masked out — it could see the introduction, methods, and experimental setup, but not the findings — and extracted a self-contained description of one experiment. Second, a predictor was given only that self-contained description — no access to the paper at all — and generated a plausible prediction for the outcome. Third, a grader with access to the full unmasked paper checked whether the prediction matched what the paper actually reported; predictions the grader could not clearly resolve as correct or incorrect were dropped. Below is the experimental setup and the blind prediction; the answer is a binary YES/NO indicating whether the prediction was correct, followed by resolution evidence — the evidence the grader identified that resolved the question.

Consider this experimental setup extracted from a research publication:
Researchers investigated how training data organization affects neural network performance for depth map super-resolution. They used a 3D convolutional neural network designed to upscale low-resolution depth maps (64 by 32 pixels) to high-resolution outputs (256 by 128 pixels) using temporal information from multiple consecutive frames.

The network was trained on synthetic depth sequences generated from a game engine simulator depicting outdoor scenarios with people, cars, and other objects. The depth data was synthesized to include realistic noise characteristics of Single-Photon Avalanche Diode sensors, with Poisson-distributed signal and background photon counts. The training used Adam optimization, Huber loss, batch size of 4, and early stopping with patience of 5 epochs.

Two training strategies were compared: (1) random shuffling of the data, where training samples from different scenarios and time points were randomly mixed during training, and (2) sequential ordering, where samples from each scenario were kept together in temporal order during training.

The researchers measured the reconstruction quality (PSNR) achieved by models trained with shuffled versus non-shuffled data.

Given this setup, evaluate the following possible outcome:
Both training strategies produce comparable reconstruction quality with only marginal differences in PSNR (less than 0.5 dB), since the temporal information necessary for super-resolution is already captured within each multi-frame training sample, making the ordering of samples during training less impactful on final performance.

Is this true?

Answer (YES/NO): NO